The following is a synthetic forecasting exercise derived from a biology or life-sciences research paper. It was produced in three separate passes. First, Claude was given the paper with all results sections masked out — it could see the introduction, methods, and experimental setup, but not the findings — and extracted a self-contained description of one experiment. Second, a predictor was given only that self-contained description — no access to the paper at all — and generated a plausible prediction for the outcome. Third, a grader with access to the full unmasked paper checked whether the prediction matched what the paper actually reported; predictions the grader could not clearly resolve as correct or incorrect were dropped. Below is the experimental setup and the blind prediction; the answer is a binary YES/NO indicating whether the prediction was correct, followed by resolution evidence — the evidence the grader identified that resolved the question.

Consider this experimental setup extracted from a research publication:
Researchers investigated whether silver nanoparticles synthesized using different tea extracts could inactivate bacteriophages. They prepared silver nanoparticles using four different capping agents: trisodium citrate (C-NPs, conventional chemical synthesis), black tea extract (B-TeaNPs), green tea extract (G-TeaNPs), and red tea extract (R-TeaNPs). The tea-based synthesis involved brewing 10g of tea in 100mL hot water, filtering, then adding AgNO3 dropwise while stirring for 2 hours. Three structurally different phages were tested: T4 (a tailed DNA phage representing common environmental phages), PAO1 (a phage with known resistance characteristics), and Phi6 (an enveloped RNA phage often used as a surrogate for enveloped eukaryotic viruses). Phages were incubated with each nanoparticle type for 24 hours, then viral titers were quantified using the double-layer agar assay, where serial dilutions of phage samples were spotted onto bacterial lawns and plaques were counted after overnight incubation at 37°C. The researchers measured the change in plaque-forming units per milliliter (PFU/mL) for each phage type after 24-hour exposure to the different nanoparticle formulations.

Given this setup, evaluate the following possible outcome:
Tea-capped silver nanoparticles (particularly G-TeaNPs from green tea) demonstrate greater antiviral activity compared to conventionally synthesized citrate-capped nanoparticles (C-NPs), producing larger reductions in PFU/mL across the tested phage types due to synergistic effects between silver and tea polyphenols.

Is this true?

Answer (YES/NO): NO